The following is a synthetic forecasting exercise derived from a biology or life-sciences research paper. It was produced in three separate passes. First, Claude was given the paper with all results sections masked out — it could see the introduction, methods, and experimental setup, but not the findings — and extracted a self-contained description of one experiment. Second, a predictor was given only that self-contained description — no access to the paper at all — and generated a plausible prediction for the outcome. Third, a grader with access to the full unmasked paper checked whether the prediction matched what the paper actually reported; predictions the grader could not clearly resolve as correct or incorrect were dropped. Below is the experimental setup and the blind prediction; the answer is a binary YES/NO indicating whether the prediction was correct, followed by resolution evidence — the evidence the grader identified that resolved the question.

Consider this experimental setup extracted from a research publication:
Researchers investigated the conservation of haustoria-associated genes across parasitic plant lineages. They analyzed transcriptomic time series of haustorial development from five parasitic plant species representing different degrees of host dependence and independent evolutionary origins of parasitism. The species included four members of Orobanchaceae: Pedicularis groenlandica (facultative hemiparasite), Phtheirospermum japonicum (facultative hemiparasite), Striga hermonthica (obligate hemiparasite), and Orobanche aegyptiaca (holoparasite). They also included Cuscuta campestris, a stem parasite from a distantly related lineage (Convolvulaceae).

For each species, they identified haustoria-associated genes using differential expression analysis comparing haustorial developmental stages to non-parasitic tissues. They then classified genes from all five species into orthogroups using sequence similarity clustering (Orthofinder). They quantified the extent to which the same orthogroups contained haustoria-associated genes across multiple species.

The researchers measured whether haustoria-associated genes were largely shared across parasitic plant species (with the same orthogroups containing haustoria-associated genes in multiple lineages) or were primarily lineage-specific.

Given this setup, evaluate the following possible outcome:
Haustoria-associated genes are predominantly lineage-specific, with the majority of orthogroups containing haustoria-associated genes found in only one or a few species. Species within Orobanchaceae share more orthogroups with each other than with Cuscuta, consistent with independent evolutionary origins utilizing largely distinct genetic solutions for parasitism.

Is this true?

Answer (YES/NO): NO